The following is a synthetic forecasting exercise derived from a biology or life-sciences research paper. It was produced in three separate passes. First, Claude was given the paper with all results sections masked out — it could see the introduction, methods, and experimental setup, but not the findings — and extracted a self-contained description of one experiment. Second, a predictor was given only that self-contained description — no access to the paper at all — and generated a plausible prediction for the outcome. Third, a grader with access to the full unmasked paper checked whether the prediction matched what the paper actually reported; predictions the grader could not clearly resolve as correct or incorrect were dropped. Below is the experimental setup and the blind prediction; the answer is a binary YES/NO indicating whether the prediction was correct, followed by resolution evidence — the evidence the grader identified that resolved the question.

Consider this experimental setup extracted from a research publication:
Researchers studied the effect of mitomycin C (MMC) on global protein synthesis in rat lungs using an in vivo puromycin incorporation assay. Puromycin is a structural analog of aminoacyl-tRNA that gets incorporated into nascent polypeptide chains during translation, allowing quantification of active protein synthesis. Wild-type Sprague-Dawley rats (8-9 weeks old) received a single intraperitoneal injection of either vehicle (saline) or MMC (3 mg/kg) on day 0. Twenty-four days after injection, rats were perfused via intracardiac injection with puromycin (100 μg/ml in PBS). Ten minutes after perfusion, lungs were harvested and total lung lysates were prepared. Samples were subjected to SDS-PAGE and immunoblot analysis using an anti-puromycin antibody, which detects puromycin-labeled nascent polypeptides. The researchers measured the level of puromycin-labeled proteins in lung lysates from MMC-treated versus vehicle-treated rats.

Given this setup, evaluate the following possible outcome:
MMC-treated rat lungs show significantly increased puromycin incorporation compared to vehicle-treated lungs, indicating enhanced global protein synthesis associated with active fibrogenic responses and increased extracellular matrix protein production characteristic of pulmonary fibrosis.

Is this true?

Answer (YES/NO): NO